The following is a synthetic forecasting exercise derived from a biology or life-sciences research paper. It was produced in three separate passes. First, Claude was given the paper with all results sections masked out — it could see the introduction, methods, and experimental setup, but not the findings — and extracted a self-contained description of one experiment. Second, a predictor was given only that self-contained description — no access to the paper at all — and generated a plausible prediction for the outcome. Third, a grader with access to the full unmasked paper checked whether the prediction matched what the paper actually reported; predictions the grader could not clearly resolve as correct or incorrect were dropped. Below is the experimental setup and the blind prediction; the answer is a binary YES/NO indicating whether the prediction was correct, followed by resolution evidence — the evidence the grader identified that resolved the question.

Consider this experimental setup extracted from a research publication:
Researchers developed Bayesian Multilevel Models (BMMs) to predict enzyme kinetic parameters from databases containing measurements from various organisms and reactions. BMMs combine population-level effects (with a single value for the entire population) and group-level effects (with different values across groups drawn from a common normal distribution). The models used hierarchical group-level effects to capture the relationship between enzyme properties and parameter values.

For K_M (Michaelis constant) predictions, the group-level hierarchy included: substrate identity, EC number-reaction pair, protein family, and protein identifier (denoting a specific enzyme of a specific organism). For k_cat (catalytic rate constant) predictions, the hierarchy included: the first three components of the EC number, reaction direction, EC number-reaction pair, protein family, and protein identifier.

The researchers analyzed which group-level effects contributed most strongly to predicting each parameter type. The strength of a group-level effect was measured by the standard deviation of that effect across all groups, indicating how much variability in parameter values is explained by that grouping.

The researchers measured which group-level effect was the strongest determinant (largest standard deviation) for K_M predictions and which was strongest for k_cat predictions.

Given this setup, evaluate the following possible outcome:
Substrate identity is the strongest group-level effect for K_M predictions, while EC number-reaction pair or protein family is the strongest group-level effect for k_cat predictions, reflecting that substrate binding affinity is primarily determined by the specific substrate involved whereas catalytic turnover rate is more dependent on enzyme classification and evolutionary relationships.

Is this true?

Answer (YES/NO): NO